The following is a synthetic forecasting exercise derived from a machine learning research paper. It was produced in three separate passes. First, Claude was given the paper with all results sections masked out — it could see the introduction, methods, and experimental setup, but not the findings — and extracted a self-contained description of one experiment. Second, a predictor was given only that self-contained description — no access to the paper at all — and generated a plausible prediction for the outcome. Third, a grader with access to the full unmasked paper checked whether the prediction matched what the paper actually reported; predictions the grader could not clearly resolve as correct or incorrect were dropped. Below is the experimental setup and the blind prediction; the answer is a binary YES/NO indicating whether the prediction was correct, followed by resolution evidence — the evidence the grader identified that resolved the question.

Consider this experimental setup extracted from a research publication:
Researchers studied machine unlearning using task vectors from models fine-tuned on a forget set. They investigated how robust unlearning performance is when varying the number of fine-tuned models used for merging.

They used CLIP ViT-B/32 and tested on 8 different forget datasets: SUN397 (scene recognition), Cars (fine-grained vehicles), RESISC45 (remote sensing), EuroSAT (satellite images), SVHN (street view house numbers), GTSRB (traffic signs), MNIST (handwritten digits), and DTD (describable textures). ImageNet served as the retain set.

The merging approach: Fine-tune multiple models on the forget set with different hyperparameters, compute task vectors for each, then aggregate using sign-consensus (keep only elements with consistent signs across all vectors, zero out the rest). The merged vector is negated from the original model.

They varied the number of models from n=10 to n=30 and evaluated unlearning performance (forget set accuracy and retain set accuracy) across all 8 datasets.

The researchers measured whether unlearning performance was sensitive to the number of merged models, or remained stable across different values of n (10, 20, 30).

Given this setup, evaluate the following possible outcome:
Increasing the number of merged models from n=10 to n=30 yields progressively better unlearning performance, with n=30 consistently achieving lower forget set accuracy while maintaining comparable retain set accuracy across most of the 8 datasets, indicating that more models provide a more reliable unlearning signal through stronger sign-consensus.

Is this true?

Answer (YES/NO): YES